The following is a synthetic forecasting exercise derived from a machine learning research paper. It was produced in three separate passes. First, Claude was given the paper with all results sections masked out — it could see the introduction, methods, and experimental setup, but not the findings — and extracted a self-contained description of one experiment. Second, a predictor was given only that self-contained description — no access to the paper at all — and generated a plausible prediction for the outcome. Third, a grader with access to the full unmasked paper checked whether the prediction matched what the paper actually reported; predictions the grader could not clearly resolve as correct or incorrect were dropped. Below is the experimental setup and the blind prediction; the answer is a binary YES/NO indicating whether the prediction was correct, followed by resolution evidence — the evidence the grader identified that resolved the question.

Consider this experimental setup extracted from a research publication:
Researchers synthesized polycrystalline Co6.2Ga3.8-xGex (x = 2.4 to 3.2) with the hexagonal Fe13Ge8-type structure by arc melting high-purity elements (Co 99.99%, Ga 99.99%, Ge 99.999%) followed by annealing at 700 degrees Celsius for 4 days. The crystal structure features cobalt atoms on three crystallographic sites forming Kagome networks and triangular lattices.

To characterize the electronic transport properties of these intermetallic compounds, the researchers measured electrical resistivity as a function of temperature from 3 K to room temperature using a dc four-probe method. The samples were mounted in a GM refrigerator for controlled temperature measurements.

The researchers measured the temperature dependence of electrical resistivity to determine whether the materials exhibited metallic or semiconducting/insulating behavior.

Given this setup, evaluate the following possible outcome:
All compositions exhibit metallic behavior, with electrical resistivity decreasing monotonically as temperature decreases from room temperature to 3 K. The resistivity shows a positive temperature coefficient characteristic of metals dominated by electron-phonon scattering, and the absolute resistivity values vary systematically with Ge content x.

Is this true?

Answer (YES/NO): NO